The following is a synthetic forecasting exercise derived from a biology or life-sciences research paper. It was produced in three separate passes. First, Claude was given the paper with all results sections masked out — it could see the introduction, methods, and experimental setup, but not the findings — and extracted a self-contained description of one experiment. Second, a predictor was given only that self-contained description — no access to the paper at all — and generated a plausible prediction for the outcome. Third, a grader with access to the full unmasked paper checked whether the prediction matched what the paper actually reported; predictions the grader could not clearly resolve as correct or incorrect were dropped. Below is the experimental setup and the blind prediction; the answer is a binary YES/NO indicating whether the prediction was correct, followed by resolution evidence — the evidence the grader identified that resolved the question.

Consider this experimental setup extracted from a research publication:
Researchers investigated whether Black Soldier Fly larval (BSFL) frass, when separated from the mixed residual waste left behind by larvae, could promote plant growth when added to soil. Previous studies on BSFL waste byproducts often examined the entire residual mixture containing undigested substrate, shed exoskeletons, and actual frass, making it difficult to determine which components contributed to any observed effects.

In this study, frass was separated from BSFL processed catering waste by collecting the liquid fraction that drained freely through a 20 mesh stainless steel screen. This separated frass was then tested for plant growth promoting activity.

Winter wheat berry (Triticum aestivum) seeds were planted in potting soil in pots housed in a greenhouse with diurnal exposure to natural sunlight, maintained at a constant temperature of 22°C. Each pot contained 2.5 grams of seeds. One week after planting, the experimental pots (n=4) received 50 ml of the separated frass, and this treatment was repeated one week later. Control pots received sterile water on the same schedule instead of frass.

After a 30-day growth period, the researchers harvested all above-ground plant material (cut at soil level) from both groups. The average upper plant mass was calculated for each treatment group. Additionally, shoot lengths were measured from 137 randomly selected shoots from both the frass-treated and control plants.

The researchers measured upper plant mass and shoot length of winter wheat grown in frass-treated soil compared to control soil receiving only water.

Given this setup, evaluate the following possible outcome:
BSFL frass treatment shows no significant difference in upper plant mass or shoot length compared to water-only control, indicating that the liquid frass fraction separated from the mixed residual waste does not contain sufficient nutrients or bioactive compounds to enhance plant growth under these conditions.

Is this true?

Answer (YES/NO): NO